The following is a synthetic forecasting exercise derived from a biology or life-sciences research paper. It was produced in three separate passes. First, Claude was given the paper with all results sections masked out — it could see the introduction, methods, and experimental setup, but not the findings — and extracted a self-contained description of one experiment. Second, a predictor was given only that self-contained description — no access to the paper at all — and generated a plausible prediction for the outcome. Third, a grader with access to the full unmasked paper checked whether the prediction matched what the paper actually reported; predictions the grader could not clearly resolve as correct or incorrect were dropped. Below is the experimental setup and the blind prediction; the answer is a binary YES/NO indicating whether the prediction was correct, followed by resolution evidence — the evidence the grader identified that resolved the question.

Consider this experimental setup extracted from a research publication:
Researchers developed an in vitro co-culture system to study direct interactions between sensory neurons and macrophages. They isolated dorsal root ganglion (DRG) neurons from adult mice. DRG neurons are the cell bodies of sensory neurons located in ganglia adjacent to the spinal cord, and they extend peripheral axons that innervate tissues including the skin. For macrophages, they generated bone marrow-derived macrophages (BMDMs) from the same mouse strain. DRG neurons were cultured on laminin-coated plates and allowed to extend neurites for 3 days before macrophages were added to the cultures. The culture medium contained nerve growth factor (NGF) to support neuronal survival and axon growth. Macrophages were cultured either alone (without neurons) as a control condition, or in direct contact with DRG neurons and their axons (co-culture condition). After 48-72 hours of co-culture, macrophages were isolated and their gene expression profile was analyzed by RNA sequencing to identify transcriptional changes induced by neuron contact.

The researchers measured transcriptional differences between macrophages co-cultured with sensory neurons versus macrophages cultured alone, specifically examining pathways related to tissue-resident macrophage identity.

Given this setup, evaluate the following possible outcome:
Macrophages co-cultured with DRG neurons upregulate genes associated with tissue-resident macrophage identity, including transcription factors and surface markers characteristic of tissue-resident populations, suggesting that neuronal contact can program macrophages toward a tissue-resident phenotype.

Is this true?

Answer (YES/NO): YES